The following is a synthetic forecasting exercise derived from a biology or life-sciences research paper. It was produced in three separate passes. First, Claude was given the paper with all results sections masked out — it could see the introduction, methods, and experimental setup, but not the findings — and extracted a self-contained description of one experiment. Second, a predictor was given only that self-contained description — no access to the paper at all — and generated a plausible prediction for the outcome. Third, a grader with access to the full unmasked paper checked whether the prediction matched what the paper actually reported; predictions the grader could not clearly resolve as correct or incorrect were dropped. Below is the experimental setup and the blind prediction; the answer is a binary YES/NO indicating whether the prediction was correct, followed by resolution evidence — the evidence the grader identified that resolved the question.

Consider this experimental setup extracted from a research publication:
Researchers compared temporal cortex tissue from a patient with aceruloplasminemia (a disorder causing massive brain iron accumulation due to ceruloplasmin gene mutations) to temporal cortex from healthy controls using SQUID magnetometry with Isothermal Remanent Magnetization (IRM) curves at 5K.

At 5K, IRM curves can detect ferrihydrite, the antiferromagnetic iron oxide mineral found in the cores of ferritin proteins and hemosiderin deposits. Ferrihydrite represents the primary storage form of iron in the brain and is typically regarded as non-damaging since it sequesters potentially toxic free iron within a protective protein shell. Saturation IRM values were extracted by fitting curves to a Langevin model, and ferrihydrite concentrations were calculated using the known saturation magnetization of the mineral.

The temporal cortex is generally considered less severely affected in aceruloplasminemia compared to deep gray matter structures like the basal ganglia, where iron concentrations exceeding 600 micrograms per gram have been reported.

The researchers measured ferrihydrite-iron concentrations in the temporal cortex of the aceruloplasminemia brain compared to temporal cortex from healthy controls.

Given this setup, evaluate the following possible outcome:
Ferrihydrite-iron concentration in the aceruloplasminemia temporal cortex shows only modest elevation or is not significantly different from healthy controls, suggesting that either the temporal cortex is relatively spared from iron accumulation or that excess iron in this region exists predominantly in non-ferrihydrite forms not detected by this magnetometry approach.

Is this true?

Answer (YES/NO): NO